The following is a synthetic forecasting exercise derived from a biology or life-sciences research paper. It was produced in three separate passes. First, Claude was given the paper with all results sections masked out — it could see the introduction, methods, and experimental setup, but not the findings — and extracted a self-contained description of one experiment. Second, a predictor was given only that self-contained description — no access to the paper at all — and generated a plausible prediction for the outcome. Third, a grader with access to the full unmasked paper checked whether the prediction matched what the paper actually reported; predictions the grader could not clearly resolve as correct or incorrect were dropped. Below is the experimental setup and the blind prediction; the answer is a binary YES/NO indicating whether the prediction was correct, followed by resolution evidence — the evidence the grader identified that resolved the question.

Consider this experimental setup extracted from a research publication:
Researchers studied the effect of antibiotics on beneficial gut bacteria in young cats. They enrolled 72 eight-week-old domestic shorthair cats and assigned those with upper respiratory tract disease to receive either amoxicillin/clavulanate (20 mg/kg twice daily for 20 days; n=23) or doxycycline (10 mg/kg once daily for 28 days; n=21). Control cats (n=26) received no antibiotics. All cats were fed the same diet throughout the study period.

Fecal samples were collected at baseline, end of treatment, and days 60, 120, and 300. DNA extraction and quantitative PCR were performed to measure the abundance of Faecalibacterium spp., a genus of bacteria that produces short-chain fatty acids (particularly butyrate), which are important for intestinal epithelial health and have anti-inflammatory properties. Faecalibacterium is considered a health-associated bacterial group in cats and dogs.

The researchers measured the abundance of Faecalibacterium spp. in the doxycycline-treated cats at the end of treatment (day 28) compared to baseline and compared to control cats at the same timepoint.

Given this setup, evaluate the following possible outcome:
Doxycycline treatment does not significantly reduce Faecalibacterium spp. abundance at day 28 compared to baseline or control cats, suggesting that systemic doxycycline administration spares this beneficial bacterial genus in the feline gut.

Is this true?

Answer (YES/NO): YES